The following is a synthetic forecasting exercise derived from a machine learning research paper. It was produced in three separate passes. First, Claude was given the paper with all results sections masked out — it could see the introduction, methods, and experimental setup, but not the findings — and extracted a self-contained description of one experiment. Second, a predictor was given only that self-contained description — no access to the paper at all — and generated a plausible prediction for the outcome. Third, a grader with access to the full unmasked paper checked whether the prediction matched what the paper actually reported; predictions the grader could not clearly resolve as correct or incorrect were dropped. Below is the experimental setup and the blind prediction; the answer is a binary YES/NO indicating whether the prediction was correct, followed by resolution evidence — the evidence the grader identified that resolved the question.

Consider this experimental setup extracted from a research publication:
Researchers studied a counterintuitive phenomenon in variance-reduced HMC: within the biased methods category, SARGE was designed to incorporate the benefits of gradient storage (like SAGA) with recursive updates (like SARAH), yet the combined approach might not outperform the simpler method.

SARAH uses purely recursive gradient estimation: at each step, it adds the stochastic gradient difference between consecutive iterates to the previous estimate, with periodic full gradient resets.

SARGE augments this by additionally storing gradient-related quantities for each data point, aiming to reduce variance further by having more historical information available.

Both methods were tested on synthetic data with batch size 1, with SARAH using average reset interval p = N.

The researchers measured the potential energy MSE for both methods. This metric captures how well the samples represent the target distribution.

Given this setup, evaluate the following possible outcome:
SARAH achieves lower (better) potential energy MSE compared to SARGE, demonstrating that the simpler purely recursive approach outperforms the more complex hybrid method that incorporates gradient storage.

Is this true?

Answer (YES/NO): YES